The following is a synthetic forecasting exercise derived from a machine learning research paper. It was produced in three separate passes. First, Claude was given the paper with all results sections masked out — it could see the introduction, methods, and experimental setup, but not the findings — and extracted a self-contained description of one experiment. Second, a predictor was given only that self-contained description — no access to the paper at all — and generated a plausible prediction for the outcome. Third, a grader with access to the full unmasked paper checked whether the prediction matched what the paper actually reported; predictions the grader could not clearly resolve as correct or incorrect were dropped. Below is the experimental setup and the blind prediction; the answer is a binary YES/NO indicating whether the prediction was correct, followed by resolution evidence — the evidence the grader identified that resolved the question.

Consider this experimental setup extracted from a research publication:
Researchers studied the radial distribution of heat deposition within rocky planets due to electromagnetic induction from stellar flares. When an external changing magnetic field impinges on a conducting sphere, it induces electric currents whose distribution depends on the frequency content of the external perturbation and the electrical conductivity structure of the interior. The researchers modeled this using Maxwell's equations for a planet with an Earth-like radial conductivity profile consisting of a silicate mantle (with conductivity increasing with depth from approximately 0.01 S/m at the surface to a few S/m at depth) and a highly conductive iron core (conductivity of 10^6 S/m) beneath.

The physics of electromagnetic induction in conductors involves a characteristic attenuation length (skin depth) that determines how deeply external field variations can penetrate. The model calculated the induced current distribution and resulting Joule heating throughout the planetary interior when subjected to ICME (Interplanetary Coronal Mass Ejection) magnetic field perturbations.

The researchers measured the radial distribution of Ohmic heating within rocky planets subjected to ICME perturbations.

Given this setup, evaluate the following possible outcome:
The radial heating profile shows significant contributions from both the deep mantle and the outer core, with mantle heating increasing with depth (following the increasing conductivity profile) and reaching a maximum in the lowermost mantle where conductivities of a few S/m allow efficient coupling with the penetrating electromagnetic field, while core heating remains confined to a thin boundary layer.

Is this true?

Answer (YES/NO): NO